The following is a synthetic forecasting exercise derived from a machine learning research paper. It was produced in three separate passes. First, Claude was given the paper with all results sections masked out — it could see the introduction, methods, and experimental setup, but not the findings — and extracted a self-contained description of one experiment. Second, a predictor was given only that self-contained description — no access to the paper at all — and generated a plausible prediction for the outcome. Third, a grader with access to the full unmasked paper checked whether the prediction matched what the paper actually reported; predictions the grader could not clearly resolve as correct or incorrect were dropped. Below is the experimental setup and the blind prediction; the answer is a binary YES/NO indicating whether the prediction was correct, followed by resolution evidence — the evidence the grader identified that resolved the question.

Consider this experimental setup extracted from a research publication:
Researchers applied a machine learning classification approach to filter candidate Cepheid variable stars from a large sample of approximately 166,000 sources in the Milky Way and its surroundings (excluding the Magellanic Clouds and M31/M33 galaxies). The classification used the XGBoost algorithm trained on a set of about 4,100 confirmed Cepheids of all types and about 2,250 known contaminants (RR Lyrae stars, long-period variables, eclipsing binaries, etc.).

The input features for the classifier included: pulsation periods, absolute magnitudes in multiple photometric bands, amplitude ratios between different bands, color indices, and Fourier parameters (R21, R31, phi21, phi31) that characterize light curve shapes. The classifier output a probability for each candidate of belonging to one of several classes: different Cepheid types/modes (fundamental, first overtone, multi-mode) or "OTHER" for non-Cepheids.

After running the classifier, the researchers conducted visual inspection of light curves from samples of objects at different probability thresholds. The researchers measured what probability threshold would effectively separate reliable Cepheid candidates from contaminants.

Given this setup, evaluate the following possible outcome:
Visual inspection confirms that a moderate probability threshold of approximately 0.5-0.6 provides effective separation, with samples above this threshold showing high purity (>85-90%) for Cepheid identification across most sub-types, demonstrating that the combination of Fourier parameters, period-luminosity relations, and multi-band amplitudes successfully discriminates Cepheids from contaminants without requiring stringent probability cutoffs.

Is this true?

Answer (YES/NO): NO